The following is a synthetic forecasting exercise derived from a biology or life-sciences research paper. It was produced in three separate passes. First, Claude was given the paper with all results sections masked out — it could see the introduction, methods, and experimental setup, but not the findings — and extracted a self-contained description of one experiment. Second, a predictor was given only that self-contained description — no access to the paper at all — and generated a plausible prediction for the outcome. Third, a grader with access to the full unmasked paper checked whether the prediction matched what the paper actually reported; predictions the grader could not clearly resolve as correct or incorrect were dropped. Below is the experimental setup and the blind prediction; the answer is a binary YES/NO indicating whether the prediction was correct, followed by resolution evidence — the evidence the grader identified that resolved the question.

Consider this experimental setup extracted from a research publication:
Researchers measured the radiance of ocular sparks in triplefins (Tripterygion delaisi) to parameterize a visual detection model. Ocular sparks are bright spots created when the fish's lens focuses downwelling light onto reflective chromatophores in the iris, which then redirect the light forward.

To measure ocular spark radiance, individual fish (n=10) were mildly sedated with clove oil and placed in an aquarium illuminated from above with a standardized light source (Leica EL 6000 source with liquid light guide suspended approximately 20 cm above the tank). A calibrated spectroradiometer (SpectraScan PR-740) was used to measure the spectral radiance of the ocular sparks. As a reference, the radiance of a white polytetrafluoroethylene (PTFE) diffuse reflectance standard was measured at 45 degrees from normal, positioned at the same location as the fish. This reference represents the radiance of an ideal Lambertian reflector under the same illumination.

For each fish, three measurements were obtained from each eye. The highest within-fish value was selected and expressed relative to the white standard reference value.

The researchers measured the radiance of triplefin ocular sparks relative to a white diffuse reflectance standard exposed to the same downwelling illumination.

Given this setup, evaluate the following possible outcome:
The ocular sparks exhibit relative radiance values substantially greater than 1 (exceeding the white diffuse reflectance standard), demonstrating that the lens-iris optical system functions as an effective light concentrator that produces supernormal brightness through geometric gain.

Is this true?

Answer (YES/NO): YES